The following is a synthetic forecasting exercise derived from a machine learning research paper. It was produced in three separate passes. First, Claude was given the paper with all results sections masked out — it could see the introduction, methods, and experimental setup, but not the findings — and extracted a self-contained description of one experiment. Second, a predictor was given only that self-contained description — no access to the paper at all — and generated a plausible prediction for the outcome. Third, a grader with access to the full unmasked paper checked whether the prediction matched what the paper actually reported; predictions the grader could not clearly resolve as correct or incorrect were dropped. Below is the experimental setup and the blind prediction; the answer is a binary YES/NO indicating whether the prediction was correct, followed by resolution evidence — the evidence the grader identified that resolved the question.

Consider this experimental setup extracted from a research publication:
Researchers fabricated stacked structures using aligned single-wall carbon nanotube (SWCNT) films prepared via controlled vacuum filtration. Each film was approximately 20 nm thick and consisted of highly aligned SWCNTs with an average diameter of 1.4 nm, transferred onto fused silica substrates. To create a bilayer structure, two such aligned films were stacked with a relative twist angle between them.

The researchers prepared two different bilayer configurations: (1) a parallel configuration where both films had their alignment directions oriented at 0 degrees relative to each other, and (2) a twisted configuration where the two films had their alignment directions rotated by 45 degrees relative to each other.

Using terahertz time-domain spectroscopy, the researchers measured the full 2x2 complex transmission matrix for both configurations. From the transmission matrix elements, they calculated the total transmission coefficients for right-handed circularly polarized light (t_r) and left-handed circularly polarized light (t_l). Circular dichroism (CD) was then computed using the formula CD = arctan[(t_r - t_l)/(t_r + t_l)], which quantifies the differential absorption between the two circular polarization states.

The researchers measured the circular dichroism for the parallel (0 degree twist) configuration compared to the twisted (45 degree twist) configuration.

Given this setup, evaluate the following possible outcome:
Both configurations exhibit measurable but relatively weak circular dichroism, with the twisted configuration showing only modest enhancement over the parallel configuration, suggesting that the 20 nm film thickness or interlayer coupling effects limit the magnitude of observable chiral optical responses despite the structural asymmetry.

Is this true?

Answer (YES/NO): NO